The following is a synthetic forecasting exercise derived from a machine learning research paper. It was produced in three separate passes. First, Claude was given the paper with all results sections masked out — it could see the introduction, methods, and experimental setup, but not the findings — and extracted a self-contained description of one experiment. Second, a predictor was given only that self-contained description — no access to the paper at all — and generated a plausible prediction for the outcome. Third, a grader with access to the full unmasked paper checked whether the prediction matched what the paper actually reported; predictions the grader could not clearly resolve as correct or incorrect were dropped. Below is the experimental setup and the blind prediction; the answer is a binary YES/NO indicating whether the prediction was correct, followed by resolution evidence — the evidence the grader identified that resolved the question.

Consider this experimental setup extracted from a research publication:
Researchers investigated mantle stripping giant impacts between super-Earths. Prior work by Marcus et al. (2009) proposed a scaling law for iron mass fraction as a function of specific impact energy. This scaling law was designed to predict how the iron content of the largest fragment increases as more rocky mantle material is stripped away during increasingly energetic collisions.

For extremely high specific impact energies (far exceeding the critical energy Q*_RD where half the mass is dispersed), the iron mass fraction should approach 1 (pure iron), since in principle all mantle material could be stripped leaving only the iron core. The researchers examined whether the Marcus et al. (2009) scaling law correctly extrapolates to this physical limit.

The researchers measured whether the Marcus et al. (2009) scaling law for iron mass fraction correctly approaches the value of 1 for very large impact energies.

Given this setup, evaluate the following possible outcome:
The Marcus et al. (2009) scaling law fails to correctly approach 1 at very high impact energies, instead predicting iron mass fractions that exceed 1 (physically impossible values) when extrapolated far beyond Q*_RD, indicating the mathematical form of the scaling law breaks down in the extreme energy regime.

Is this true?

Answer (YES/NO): YES